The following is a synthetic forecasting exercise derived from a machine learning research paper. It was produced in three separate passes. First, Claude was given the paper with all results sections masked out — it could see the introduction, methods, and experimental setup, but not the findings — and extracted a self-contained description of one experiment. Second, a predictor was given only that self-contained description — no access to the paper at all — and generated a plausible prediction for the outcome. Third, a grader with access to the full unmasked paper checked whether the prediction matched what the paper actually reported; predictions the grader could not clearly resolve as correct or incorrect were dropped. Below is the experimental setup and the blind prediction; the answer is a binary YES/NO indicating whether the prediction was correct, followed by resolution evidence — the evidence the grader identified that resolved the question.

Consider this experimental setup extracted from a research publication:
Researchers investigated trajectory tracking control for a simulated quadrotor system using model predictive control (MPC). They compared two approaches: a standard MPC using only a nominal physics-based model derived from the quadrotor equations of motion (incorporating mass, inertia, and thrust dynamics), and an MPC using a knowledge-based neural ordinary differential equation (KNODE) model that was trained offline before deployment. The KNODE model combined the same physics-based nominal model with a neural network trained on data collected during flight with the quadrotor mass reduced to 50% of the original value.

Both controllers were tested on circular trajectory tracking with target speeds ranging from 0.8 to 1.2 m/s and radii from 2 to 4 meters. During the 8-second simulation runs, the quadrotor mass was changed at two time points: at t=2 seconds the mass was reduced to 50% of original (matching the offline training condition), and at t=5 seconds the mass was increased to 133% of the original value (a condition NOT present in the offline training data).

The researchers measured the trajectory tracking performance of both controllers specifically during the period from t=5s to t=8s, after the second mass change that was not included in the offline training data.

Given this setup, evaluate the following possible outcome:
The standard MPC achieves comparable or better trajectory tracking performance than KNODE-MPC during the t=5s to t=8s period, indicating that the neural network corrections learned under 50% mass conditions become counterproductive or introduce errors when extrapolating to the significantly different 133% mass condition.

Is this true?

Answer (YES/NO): YES